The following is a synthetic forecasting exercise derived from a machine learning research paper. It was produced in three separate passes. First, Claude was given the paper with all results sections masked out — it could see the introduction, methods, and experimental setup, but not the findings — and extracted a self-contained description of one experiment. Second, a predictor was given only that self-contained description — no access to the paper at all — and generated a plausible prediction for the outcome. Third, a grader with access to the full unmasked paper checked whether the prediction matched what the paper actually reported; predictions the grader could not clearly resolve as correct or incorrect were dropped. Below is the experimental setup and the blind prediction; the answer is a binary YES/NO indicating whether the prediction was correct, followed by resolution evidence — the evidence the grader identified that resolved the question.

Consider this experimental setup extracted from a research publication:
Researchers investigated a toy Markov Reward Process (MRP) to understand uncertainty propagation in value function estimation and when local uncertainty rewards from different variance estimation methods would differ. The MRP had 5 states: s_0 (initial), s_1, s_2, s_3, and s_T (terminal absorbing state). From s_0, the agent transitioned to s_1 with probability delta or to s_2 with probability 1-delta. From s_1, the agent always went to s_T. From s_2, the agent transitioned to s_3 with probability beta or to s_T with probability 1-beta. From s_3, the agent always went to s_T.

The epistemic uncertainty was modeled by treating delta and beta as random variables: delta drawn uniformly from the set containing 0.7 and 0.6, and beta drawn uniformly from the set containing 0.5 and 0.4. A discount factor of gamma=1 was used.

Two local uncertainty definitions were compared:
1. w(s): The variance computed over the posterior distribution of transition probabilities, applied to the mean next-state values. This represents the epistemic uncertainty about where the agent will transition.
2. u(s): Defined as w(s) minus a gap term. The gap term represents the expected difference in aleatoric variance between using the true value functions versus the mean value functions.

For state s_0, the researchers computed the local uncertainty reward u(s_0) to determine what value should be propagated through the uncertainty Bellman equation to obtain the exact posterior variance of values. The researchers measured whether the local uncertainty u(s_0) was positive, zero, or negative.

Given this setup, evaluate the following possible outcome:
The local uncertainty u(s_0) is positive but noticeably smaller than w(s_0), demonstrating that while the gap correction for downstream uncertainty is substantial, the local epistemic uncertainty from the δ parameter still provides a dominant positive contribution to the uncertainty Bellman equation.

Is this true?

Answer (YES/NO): NO